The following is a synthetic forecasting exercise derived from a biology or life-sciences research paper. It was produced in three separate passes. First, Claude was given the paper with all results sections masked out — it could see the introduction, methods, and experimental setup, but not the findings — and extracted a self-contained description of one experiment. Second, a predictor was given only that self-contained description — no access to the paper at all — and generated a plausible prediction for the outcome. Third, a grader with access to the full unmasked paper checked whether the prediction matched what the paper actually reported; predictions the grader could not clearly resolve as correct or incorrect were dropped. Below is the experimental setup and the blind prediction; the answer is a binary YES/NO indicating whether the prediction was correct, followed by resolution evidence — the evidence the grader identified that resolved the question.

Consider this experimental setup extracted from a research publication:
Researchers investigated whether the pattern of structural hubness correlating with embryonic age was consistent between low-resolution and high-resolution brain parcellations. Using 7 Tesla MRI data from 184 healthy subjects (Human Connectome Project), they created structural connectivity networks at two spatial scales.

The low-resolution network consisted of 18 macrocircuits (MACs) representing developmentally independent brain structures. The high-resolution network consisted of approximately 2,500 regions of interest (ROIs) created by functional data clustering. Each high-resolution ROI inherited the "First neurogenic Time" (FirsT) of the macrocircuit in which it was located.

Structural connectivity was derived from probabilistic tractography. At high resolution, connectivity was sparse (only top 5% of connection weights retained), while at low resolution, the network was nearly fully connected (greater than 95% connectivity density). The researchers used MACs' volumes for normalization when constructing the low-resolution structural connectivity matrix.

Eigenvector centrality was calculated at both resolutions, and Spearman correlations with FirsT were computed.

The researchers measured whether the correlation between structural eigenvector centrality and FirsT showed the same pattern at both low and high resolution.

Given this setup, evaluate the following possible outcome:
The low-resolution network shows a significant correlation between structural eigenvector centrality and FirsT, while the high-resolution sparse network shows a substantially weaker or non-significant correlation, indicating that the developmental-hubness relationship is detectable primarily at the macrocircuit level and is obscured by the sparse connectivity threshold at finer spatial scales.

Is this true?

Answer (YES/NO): NO